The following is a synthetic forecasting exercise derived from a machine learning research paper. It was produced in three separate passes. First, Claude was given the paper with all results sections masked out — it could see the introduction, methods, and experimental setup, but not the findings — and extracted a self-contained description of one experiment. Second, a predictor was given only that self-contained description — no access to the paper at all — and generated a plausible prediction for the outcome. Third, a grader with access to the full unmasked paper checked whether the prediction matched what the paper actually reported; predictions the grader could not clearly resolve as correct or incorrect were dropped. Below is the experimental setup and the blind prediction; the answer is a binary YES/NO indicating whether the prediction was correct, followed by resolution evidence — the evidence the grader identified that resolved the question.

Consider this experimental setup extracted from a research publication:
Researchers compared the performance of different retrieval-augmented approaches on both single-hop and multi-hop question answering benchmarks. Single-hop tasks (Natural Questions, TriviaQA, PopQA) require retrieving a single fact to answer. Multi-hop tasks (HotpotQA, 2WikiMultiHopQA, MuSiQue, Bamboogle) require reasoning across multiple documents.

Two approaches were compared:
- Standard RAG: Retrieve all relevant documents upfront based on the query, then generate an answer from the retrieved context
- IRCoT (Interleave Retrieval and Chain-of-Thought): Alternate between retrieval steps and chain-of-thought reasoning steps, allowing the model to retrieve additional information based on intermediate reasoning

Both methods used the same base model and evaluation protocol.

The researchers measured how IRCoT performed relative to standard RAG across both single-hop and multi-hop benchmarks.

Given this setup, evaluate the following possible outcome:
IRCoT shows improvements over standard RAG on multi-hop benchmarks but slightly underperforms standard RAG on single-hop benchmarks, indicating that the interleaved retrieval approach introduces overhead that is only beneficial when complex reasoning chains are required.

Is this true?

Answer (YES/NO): NO